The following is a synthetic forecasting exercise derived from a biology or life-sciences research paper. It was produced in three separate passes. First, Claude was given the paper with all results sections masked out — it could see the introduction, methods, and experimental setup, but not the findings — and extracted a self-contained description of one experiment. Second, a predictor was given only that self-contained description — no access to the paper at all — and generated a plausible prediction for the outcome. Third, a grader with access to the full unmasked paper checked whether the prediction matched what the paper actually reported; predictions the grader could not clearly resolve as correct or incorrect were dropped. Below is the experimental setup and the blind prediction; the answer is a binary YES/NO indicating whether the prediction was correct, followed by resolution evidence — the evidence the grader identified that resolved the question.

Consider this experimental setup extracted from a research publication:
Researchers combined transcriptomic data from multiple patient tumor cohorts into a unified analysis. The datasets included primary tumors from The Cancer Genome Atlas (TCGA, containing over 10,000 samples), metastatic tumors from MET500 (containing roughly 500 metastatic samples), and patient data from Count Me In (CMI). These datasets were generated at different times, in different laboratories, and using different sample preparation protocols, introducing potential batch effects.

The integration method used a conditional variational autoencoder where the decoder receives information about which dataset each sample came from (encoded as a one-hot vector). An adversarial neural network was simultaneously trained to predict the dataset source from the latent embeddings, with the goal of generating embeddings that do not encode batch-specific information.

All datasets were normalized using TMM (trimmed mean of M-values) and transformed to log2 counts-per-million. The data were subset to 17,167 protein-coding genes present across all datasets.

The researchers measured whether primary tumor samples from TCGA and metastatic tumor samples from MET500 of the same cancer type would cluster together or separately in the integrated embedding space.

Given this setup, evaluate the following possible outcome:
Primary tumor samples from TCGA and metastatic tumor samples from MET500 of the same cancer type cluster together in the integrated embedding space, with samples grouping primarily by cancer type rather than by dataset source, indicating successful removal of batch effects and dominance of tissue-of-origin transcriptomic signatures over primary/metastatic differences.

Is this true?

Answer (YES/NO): YES